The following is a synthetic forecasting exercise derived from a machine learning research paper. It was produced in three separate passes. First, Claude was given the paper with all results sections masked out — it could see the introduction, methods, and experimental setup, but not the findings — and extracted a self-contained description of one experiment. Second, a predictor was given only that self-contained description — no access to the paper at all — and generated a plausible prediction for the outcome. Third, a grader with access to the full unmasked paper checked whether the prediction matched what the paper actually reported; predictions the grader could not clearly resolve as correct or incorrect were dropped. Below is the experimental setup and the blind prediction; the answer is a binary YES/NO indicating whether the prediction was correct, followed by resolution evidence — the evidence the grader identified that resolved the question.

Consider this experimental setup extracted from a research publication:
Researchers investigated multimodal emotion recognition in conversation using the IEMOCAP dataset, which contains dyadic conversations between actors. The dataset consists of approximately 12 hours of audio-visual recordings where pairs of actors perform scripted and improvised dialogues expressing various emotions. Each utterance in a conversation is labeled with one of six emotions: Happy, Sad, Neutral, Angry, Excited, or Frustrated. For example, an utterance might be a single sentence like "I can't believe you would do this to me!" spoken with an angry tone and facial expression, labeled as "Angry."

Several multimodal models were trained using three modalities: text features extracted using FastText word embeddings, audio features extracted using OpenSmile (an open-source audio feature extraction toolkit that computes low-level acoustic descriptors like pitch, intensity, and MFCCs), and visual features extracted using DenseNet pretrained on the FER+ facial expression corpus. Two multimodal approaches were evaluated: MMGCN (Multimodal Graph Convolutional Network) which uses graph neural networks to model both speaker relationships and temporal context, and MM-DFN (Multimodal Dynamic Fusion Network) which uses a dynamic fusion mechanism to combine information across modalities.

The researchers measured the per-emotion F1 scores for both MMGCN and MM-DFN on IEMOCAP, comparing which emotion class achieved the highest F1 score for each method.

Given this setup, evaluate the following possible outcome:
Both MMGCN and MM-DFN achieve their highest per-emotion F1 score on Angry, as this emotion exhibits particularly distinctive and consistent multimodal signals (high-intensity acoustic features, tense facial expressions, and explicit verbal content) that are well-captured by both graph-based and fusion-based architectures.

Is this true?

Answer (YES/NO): NO